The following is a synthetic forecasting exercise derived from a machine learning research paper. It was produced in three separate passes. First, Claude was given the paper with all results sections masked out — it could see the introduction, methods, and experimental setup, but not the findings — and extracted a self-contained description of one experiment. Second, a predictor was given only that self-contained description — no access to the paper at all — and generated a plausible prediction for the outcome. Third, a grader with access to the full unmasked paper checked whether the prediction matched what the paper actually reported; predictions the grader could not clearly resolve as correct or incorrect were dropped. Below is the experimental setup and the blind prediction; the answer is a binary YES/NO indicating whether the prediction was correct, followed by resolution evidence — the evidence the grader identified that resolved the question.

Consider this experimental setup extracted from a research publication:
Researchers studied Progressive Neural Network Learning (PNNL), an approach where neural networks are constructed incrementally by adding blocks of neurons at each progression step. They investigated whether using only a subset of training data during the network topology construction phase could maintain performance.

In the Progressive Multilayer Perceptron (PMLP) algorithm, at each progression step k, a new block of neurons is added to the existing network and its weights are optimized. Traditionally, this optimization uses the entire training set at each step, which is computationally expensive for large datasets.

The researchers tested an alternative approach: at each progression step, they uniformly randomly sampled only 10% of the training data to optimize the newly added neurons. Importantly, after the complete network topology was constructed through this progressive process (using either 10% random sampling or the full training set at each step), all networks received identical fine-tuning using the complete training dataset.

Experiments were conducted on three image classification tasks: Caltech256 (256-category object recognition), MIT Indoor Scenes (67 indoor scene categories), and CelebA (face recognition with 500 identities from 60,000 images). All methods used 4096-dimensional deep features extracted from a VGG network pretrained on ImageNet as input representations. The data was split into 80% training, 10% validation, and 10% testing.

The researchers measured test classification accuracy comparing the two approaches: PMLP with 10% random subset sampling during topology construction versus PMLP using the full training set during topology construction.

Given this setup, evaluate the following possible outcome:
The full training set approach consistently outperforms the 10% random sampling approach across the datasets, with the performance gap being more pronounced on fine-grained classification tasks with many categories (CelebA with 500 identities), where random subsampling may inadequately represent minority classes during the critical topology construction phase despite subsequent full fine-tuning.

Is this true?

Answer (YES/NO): NO